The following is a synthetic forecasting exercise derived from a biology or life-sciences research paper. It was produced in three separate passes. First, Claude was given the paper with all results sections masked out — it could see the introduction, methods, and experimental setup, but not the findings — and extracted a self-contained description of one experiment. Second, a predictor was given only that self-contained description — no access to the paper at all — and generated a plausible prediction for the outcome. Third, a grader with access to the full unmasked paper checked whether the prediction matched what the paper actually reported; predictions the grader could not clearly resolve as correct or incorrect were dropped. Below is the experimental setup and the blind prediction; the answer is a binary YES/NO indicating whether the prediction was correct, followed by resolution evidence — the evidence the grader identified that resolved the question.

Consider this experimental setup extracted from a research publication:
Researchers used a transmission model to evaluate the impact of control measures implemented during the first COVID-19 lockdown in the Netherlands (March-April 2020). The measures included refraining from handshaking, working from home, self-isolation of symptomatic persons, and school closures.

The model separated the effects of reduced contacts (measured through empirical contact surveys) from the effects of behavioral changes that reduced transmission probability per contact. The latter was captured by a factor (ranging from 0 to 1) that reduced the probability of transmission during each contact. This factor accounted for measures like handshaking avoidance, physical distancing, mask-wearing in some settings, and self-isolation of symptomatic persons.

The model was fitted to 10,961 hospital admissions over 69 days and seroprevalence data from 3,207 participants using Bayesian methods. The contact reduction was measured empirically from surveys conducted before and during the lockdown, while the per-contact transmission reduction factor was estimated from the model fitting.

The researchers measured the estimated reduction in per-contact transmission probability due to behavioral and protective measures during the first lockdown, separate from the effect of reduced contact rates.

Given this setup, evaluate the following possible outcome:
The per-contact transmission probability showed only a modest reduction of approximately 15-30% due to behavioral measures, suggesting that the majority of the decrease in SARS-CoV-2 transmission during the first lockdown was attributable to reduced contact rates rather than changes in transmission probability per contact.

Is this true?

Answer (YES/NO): NO